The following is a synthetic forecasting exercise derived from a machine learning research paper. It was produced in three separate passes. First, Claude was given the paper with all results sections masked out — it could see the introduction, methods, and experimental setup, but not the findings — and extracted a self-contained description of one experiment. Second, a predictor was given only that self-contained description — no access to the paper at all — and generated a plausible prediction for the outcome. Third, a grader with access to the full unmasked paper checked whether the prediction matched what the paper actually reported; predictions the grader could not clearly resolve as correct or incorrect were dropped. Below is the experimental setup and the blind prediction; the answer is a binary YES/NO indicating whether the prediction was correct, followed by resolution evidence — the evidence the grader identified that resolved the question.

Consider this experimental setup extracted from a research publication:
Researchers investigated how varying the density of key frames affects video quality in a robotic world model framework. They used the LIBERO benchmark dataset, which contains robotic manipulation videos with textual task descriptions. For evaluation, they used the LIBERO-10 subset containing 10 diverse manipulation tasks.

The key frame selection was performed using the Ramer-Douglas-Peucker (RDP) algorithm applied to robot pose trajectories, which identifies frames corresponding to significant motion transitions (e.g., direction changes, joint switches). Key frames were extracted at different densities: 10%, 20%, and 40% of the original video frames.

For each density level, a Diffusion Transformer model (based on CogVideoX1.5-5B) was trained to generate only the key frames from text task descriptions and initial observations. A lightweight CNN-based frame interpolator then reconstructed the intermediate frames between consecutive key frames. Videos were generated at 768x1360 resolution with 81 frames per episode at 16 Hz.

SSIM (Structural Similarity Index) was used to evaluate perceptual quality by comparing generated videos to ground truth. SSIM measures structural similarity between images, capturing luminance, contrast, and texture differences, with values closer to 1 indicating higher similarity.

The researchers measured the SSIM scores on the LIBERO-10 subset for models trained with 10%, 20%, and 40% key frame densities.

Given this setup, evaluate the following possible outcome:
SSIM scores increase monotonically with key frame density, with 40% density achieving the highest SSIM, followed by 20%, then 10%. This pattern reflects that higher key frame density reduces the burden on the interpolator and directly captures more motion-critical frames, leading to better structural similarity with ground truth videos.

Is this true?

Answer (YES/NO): YES